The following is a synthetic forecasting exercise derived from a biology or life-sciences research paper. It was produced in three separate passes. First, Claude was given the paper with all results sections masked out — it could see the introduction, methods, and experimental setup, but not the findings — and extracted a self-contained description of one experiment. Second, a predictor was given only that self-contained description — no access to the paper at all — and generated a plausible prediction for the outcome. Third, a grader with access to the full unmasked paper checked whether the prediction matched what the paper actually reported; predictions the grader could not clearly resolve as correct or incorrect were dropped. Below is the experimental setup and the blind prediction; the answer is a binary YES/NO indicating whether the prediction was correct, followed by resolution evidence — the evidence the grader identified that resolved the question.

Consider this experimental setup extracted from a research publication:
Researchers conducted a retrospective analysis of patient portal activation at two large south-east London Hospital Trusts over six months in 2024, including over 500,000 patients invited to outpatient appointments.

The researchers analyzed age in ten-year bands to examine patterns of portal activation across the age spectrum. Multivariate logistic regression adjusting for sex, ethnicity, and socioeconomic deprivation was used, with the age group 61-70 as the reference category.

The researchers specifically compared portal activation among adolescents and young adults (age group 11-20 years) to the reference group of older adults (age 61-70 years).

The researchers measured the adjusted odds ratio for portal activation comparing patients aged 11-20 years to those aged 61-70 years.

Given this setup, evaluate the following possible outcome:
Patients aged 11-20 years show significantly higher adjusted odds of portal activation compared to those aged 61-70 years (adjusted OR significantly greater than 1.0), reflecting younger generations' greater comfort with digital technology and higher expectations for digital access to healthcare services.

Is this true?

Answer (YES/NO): NO